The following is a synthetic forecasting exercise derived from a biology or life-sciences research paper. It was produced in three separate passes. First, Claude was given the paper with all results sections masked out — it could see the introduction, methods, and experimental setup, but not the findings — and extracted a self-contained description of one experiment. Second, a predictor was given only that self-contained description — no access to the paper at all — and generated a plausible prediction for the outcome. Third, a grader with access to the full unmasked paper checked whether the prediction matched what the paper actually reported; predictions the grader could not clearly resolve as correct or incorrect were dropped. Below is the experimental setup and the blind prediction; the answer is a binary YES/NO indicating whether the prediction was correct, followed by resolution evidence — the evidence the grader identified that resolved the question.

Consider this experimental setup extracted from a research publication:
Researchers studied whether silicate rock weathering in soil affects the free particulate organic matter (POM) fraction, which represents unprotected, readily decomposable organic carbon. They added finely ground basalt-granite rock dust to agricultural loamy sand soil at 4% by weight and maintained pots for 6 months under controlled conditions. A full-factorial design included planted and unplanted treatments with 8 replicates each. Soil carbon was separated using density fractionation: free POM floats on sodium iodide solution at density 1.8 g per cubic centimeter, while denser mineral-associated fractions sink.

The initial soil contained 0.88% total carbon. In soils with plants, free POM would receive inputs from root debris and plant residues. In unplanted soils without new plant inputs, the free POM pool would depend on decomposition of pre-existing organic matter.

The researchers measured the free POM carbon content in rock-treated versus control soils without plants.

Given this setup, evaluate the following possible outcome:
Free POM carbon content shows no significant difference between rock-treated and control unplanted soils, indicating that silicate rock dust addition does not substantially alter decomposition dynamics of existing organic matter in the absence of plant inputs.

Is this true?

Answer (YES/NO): YES